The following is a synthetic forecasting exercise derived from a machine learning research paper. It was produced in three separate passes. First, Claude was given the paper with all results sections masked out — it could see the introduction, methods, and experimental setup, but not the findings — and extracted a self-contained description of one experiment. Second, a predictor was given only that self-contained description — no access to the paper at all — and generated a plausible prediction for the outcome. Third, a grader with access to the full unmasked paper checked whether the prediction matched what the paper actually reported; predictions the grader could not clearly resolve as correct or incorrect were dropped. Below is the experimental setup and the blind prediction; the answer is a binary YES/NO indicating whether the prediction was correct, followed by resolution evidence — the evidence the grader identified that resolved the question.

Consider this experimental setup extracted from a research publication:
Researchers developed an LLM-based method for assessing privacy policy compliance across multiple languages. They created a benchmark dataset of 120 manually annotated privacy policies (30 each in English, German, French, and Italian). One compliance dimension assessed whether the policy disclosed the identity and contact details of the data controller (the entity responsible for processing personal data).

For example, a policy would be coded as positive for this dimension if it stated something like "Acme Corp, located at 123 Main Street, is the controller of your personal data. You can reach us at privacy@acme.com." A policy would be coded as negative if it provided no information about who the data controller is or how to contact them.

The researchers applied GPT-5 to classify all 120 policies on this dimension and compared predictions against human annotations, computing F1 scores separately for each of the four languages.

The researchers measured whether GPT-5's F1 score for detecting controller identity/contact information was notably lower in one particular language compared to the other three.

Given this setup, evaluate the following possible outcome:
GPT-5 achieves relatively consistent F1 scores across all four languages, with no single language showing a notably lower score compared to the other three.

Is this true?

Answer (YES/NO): NO